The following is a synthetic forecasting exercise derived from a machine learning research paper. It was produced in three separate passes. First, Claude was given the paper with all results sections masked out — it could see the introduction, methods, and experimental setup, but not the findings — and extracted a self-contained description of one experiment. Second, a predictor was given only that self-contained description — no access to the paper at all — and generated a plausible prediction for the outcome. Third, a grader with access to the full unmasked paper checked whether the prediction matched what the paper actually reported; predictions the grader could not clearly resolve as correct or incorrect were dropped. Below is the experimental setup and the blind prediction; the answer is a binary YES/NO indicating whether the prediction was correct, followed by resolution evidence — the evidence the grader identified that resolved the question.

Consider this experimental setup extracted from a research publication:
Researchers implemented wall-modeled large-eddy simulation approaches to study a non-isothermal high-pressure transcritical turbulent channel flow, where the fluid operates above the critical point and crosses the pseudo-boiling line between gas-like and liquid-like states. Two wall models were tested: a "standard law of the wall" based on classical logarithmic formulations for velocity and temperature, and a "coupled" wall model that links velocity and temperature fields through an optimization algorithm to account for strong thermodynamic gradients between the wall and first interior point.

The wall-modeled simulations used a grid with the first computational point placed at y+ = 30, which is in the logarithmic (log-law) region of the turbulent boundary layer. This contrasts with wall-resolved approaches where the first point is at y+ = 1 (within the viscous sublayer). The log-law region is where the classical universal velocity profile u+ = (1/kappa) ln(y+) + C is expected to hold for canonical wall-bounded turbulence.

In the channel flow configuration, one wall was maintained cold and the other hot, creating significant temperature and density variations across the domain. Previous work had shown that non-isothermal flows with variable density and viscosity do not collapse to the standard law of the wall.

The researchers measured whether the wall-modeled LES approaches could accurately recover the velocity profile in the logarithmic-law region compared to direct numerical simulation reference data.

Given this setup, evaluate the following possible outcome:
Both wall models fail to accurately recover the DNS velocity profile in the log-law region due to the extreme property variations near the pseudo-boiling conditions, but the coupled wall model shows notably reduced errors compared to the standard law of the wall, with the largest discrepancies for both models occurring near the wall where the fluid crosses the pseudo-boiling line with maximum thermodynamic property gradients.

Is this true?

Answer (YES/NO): NO